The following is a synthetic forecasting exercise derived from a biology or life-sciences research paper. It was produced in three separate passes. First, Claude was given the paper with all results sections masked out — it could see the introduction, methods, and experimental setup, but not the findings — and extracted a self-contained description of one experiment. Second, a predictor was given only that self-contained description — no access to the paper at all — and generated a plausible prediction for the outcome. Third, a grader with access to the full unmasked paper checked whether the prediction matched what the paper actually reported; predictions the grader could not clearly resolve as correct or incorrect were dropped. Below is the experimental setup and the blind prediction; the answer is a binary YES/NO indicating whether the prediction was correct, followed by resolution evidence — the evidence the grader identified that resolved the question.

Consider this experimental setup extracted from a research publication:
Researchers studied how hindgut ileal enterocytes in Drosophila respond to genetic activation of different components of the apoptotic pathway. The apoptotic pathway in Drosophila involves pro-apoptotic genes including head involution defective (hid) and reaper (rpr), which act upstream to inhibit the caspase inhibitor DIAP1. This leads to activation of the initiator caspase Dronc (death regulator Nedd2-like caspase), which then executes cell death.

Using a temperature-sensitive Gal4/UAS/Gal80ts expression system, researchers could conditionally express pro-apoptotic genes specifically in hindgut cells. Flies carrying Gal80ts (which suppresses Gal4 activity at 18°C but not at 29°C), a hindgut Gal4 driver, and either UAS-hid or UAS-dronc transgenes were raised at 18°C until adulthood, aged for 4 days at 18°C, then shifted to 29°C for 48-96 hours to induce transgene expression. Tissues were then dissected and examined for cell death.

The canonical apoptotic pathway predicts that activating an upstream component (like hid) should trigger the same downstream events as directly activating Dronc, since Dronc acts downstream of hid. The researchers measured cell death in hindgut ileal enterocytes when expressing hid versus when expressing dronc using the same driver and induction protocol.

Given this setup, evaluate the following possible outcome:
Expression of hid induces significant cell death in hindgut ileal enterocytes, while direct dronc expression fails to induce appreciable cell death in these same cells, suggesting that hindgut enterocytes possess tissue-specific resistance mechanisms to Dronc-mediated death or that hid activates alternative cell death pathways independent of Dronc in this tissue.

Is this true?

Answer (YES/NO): NO